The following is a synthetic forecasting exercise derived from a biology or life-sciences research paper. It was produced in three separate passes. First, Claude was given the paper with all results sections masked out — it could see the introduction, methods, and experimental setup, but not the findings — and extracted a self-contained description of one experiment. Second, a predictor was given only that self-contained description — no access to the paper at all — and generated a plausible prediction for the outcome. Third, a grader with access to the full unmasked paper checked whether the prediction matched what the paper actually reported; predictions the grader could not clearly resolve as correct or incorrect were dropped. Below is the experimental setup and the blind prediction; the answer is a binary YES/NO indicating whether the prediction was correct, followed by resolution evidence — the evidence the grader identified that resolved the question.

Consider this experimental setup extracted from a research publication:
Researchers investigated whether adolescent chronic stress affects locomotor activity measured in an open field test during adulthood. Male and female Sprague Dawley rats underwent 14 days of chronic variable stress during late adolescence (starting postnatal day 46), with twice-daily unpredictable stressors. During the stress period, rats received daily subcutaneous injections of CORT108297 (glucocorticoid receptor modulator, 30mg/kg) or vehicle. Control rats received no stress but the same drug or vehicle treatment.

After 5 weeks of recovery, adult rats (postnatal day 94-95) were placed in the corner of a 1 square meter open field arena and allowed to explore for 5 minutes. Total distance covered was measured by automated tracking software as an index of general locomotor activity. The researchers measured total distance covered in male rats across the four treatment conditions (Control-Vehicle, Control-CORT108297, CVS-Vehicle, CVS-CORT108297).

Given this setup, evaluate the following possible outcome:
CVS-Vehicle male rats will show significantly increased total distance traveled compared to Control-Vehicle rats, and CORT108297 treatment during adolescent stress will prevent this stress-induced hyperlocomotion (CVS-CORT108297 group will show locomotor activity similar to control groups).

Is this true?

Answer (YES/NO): NO